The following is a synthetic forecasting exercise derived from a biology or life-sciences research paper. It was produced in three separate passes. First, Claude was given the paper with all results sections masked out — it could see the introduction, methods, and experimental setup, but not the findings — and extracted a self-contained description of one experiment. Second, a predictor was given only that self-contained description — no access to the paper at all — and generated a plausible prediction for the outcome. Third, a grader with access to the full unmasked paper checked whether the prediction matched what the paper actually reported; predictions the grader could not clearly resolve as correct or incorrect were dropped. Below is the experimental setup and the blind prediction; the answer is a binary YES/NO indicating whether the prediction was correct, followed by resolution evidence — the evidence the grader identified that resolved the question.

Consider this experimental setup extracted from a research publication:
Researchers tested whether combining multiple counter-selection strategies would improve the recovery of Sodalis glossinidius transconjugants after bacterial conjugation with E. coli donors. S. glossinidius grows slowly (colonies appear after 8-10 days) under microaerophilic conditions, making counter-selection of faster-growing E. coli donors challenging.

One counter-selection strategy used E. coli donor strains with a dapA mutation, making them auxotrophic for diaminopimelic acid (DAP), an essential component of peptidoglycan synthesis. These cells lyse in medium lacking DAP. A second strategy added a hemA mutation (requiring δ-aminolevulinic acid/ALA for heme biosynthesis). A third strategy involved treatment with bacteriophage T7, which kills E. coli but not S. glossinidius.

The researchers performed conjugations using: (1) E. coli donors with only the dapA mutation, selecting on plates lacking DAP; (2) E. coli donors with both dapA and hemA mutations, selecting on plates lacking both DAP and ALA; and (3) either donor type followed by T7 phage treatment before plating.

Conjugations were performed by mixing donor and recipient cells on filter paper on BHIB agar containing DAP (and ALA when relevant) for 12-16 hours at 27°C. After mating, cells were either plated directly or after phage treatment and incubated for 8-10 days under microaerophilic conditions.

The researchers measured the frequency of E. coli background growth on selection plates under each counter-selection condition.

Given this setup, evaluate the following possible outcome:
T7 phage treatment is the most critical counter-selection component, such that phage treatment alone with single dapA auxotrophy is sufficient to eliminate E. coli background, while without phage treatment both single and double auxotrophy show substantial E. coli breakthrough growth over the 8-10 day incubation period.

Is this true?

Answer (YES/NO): NO